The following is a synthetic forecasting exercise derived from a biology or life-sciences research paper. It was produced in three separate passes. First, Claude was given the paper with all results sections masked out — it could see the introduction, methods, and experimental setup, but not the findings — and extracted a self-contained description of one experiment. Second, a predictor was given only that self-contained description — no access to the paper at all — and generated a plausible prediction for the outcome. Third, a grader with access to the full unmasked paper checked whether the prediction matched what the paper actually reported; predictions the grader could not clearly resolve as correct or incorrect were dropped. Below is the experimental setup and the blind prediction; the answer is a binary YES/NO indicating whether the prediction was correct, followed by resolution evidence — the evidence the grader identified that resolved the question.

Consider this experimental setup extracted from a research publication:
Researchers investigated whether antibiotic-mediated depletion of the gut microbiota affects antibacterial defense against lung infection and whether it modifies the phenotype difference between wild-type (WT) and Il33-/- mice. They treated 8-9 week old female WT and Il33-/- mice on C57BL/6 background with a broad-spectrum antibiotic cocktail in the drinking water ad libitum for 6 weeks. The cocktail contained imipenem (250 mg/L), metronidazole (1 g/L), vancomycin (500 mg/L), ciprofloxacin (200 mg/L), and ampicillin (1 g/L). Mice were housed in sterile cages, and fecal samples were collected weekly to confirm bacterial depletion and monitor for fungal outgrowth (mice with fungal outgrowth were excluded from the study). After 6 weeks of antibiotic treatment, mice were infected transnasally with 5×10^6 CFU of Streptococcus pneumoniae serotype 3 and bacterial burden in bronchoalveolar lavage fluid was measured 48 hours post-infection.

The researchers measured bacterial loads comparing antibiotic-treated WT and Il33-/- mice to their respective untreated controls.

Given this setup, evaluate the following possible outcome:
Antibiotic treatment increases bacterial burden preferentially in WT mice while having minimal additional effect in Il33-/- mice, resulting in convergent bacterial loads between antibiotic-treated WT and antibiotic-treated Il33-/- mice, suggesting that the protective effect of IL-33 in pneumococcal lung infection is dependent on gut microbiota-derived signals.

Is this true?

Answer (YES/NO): NO